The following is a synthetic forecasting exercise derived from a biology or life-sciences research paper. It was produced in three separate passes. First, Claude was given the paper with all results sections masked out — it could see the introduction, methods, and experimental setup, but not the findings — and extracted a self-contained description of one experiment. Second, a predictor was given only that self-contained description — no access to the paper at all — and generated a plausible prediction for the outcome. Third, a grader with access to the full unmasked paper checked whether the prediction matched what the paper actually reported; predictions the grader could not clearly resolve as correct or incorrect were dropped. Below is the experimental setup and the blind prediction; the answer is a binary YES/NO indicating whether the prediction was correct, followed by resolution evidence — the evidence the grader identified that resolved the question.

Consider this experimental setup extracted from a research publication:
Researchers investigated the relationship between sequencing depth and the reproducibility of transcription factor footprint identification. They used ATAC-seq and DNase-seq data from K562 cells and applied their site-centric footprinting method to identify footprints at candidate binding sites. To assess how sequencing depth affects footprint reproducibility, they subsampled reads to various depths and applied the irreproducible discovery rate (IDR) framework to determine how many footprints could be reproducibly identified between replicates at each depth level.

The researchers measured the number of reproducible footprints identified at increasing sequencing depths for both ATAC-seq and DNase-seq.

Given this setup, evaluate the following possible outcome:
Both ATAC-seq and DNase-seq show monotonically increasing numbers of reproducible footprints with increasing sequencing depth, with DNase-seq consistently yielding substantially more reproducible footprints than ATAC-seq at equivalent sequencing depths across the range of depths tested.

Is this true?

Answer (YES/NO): NO